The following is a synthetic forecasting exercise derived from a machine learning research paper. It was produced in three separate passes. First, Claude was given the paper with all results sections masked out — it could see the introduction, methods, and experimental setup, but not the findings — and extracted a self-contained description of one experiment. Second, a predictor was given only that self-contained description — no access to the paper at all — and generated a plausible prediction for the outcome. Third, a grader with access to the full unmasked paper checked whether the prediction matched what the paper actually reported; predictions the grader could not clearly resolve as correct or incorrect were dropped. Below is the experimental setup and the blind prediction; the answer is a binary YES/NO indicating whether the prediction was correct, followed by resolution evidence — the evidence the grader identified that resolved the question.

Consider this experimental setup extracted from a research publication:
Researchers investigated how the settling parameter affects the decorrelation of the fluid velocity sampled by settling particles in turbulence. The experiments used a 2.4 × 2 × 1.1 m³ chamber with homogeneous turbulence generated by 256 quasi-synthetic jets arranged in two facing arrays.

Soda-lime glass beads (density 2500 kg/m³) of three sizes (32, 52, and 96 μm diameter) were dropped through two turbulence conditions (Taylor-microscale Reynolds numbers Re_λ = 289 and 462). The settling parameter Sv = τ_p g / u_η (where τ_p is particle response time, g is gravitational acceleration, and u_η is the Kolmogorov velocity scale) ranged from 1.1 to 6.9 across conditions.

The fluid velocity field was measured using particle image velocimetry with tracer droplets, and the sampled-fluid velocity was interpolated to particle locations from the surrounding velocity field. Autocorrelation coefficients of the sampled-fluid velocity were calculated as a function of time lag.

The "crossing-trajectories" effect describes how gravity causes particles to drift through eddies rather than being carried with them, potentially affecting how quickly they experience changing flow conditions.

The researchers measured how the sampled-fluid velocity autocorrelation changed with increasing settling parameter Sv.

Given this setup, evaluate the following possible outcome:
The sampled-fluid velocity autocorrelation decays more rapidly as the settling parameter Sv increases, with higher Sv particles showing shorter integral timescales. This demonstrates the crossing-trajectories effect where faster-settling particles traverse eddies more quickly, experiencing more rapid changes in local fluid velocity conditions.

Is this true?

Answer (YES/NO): YES